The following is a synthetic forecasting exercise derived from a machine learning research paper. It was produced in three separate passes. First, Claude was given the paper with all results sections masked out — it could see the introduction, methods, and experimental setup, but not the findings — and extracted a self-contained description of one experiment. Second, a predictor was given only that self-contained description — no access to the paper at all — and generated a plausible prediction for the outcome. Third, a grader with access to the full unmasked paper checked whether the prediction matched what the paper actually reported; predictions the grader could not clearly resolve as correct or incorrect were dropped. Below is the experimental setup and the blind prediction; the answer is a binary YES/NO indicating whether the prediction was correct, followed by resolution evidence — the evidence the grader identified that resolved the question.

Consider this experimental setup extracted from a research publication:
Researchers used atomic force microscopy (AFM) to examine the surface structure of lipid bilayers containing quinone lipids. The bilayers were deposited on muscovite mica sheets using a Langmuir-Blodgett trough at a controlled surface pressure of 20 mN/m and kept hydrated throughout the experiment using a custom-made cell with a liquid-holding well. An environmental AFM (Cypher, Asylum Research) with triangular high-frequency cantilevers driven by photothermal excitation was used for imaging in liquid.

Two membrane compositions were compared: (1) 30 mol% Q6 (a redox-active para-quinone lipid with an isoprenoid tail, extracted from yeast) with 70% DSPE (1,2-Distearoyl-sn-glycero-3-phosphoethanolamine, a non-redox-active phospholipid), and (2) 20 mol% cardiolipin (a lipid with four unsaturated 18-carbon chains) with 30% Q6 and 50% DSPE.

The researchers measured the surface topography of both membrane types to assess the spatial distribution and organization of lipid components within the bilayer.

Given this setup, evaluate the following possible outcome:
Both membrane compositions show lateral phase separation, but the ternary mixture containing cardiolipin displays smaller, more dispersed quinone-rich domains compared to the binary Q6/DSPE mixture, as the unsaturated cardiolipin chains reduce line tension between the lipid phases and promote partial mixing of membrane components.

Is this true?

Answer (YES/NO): NO